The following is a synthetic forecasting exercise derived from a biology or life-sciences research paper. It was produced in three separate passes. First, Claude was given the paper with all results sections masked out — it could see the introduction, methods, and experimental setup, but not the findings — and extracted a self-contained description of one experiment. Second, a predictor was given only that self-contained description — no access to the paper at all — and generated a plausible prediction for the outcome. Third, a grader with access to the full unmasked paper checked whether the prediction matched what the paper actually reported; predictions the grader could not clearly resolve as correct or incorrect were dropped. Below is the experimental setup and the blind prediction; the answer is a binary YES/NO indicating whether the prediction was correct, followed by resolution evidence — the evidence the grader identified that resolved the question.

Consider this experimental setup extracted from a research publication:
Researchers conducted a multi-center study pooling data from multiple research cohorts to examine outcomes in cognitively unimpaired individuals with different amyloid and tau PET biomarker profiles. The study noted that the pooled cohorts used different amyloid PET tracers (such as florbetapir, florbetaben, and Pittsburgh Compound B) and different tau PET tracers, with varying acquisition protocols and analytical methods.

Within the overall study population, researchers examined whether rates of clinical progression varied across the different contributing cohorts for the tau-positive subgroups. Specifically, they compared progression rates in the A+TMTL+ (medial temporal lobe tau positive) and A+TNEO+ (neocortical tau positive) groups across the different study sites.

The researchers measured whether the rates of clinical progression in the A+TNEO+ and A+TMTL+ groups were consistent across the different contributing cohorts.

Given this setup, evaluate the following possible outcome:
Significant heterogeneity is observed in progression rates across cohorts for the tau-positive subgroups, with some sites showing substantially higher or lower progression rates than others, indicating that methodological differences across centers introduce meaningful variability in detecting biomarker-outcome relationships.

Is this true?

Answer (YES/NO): NO